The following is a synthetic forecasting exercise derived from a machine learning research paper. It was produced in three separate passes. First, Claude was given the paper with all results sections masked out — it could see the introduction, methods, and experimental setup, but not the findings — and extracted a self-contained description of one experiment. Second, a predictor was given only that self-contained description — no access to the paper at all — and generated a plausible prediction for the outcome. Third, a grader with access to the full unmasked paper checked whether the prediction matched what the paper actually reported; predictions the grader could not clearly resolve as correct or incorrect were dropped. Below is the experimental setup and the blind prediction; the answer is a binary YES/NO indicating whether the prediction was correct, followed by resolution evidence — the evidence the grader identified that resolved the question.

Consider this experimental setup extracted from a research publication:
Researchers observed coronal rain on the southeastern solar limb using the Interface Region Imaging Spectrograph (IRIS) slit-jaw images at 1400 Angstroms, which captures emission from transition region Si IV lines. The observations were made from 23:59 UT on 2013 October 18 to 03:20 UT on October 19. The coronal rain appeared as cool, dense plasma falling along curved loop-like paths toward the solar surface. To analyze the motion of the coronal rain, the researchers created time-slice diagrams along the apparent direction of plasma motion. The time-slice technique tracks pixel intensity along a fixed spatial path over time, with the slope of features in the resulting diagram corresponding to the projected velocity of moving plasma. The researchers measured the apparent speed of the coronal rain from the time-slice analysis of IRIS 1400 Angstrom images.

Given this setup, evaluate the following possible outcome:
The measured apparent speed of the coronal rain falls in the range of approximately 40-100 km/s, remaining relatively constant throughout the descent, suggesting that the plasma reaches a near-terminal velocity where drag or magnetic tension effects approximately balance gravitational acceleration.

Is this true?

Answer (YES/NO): NO